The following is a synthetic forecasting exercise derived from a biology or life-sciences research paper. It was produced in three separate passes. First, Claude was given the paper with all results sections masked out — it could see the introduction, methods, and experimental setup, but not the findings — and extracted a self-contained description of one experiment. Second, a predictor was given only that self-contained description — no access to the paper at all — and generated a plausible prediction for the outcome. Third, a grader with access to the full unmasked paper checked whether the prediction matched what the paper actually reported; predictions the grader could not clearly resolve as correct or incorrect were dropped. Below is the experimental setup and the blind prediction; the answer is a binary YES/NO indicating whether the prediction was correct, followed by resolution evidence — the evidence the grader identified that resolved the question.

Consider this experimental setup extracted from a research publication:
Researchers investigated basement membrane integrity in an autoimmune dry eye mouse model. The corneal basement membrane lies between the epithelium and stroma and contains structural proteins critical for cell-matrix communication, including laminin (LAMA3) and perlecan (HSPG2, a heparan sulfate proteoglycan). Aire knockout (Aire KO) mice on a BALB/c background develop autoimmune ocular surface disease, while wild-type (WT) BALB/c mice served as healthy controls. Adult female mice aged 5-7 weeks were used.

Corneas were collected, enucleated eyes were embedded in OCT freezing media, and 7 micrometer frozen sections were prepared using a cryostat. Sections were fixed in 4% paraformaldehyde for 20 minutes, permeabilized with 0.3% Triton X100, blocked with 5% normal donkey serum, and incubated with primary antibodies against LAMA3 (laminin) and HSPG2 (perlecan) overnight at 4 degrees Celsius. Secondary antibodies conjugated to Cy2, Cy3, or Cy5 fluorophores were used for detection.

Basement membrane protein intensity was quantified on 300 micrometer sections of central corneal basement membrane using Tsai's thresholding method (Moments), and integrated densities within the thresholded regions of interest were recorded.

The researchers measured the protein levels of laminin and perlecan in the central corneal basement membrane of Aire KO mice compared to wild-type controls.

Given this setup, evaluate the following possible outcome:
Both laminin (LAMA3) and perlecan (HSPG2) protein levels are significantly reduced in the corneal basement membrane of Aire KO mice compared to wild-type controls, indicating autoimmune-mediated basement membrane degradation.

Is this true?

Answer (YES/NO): YES